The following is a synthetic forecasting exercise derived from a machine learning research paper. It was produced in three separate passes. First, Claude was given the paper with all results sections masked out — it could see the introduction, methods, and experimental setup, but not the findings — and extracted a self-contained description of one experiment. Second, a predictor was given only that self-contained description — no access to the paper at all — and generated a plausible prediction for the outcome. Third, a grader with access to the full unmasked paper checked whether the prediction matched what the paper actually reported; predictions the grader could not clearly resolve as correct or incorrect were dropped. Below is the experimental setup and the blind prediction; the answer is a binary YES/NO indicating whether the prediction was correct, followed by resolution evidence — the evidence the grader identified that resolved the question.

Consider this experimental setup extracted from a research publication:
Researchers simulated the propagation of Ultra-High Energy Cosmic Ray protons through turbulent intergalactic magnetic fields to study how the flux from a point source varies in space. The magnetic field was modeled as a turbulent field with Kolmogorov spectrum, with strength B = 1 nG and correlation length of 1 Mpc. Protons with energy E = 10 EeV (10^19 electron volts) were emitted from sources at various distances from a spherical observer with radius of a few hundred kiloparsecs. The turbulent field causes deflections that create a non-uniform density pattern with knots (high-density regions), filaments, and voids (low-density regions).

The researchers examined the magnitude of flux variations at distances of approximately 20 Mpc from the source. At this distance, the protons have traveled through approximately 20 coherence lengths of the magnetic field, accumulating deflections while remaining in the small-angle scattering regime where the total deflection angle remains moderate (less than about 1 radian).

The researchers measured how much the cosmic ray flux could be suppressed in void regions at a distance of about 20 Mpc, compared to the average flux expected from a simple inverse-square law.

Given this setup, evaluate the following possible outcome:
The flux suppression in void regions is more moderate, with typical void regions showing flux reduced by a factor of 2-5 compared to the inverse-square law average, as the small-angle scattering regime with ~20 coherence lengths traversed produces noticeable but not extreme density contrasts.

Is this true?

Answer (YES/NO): NO